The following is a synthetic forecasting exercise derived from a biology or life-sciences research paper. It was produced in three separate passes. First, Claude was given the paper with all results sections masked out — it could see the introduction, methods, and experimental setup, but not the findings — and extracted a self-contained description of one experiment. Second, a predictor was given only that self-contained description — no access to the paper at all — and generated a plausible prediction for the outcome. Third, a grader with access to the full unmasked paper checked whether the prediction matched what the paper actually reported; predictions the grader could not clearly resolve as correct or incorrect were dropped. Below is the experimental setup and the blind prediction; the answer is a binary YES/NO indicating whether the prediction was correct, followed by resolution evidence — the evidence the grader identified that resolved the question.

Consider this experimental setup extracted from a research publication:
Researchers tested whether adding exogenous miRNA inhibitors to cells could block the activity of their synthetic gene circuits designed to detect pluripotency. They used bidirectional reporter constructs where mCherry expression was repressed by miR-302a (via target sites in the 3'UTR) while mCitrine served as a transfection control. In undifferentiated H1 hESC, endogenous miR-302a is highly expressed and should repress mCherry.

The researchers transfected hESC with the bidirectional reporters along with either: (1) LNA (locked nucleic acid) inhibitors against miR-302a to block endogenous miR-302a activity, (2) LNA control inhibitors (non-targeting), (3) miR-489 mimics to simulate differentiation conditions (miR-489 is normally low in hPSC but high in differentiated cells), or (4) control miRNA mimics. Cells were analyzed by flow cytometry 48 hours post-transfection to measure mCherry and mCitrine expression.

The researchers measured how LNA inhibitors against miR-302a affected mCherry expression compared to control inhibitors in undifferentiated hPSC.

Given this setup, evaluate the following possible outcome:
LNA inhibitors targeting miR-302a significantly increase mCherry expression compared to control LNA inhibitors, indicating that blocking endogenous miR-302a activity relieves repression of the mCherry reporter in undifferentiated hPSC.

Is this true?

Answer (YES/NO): NO